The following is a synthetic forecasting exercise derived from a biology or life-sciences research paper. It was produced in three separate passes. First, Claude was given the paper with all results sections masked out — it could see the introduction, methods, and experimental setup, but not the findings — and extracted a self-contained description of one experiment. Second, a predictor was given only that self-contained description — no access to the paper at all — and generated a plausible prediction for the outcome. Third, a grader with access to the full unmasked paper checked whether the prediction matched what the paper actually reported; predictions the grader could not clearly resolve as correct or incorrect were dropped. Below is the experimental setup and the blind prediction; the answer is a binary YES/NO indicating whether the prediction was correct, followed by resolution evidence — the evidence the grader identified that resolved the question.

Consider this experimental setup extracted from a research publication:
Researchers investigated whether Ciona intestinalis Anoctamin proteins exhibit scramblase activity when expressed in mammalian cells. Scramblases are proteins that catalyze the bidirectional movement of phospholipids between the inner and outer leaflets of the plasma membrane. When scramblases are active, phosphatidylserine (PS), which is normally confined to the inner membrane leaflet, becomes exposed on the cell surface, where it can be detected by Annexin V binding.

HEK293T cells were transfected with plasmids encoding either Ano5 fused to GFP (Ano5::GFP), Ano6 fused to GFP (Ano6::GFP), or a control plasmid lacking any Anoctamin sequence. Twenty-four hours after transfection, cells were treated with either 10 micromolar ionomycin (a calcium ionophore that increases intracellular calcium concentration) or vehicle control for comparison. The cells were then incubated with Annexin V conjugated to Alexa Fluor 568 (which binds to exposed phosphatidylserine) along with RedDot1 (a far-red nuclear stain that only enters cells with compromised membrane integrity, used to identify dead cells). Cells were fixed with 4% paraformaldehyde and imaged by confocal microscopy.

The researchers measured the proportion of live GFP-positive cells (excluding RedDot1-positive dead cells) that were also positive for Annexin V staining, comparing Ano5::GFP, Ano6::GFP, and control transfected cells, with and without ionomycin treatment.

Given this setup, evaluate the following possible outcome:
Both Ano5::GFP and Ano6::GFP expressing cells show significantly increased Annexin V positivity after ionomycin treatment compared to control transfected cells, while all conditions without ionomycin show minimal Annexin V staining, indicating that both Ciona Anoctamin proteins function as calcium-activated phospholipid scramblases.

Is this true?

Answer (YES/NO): NO